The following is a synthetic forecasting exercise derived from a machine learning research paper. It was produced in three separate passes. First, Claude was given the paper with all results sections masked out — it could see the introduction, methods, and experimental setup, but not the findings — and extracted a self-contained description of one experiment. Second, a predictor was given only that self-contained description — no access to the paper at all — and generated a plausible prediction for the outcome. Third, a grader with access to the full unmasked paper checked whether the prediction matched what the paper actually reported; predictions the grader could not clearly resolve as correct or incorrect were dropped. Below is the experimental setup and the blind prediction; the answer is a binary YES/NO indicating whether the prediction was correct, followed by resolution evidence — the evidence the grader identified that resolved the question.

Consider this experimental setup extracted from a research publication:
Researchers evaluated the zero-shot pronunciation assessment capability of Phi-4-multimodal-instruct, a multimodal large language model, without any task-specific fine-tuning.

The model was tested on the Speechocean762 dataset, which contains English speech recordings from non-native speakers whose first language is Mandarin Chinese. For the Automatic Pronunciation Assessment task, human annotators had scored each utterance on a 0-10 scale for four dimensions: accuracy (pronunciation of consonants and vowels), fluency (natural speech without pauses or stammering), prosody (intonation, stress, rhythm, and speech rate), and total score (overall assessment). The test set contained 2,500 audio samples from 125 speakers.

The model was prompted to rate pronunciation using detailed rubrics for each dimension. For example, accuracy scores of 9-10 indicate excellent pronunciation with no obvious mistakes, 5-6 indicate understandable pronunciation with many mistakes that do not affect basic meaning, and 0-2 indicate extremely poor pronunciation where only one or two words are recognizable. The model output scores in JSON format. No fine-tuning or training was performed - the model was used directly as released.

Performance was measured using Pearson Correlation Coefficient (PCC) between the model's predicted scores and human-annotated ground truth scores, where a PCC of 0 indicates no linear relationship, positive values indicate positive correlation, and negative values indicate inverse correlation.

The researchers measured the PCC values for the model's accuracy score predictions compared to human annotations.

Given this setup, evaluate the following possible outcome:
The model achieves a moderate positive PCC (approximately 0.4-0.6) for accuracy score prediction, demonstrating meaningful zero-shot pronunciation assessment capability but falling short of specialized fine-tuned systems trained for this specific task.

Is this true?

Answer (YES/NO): NO